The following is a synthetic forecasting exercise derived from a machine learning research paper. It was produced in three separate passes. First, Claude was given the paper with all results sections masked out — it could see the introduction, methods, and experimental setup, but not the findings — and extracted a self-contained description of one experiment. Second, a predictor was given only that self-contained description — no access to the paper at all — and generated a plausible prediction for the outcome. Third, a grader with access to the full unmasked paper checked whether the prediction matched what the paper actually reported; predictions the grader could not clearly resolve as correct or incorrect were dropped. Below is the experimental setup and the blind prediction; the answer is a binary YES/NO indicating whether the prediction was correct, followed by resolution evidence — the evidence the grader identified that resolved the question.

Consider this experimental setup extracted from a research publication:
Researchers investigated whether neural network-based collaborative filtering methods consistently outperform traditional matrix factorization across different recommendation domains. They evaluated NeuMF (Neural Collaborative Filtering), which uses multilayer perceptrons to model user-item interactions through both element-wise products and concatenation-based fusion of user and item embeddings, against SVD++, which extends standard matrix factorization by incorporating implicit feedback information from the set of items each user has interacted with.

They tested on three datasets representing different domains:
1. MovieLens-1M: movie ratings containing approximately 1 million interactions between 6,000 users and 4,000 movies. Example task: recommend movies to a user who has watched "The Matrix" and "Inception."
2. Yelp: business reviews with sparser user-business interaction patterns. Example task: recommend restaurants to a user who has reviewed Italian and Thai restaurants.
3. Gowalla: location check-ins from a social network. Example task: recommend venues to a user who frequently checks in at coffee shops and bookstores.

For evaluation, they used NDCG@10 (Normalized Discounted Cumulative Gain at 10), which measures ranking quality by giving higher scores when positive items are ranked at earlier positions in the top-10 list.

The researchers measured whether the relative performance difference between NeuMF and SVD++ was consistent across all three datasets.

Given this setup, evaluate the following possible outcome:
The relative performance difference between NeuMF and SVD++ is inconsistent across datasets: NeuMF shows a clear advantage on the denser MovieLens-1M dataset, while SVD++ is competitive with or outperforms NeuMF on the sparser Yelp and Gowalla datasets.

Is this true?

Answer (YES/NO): NO